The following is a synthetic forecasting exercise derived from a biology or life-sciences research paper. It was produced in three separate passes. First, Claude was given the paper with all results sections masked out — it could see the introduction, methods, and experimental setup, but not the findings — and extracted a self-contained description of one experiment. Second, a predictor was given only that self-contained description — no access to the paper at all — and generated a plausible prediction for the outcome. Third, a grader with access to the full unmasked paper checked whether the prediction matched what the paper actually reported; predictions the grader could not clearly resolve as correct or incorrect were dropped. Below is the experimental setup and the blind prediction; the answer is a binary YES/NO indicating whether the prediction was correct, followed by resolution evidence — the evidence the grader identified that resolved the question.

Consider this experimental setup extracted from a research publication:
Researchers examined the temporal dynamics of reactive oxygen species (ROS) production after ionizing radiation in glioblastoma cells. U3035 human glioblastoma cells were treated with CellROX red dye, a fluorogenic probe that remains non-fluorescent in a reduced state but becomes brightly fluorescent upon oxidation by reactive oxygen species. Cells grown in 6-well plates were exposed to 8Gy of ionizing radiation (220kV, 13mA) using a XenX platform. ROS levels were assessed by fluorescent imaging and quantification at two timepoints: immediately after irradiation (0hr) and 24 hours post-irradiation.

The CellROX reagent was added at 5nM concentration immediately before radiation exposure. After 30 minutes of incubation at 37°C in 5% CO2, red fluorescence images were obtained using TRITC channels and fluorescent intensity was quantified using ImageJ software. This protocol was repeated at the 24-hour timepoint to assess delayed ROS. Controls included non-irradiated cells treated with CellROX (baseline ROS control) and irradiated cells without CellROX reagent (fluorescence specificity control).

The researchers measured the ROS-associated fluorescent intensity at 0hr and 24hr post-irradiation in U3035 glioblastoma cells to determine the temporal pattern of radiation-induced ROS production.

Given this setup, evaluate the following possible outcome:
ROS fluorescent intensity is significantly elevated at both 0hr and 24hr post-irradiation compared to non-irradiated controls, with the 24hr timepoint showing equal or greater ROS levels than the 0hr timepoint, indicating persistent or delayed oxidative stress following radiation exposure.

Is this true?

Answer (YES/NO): NO